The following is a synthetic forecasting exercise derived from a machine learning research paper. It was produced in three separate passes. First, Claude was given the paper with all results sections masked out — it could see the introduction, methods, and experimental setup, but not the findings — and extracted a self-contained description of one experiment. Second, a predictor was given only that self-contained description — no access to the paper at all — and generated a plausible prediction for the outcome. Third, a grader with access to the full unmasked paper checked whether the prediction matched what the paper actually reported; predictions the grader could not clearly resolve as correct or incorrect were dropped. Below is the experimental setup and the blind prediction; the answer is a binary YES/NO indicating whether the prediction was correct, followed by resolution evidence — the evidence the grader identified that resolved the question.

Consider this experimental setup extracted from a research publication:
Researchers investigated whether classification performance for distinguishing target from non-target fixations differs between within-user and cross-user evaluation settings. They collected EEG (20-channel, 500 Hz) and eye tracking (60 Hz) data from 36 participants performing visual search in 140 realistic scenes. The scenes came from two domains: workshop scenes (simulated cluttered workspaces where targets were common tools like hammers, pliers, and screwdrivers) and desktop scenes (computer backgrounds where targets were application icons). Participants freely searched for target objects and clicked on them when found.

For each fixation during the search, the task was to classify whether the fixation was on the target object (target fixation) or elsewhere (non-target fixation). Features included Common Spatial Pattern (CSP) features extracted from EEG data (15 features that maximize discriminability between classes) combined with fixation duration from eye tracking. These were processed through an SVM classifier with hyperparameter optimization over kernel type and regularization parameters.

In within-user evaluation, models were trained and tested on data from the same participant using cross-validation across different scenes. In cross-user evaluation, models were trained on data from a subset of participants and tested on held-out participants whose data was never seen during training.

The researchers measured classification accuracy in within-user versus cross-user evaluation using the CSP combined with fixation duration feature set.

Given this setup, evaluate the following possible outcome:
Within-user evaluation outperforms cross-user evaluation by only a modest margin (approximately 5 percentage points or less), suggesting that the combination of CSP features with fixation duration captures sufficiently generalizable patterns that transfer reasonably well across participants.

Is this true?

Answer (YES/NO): NO